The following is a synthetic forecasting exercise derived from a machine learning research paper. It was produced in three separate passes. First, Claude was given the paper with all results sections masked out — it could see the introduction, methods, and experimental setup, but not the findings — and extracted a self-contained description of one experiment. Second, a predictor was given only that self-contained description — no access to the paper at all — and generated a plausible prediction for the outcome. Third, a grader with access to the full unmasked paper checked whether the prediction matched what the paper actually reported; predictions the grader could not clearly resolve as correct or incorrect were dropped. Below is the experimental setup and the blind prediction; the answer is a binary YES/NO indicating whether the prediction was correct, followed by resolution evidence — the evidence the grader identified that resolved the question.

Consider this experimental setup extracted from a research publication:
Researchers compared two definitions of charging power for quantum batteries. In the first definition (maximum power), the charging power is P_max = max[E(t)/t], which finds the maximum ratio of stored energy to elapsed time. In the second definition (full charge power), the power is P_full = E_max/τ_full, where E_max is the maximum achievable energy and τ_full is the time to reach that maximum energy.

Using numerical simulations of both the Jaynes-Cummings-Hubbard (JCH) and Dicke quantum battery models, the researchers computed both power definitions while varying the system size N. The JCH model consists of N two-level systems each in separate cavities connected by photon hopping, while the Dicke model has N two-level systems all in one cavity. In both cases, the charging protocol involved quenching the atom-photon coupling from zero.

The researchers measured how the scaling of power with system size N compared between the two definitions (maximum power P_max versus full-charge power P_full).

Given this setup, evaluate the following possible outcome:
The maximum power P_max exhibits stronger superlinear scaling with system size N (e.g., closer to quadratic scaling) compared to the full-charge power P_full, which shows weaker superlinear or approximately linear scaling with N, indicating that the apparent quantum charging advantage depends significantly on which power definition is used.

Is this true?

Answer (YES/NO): NO